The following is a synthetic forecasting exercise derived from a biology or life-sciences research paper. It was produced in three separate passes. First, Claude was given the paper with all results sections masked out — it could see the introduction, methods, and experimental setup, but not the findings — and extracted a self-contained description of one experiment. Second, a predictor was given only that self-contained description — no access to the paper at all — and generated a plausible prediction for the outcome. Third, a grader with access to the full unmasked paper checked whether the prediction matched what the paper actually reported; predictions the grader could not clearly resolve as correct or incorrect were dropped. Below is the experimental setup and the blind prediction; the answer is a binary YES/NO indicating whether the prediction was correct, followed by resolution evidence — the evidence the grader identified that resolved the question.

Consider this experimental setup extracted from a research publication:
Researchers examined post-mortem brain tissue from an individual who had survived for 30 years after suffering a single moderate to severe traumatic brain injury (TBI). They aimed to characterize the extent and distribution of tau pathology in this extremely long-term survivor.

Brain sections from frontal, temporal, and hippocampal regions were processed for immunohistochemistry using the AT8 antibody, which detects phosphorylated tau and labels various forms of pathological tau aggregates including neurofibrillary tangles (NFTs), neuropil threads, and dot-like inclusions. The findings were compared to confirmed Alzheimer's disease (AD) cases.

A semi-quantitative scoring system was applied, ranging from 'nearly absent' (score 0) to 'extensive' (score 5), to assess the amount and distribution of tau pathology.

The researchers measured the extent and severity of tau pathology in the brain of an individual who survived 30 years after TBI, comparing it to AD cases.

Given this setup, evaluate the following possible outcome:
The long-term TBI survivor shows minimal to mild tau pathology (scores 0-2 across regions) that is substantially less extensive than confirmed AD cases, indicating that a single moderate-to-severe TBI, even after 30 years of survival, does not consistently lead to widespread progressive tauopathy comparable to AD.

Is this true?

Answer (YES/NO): NO